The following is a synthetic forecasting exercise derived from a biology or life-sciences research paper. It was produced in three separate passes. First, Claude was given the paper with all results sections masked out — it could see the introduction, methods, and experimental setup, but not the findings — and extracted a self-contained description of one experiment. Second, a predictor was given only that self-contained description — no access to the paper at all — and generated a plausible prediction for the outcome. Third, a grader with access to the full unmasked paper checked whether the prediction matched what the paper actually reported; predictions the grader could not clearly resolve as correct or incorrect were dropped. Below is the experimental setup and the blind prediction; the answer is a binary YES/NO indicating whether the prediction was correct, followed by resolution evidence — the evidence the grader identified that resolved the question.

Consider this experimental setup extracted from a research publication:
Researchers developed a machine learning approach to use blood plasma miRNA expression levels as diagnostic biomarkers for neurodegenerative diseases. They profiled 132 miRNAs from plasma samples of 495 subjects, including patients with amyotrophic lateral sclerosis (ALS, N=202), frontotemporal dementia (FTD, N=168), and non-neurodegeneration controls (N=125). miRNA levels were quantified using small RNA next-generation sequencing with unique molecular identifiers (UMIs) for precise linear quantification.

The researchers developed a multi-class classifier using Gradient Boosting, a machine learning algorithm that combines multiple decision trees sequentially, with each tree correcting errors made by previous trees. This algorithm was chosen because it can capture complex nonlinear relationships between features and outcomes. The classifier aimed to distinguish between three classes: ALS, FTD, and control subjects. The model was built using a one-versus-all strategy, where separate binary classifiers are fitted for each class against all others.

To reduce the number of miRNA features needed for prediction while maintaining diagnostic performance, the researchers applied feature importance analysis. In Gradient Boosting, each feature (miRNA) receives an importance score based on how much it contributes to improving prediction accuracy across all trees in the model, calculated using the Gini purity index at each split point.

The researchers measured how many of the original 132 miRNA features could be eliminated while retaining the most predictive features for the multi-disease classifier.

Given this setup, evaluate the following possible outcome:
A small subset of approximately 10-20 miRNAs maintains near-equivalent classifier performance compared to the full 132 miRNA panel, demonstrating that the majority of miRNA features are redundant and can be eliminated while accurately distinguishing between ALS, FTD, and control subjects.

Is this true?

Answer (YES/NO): YES